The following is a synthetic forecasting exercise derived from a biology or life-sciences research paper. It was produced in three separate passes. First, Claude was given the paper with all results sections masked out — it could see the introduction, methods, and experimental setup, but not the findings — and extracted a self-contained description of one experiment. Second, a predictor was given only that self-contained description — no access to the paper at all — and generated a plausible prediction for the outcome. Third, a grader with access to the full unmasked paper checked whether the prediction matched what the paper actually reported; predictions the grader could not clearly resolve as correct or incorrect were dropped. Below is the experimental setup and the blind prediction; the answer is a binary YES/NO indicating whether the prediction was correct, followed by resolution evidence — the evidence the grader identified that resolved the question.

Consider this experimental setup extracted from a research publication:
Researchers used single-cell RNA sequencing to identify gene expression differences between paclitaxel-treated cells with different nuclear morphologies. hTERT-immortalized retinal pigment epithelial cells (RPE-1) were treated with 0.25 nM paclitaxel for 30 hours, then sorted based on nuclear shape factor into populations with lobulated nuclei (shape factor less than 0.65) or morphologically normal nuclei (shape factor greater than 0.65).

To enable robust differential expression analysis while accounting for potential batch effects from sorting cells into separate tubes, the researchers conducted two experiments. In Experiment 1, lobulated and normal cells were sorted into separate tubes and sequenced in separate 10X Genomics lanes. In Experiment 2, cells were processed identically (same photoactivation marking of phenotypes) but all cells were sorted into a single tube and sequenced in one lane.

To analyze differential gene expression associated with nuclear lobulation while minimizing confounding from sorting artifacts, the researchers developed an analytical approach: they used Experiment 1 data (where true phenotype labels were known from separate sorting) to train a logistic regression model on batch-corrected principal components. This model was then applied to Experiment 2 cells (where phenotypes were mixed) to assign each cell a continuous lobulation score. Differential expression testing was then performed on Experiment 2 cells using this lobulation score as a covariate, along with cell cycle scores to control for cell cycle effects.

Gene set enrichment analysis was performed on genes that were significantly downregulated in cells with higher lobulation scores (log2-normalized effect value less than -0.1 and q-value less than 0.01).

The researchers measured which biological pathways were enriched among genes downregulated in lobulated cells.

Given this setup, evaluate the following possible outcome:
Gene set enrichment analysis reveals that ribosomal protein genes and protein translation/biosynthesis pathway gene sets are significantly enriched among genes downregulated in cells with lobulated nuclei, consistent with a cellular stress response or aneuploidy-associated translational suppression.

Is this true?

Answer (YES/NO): NO